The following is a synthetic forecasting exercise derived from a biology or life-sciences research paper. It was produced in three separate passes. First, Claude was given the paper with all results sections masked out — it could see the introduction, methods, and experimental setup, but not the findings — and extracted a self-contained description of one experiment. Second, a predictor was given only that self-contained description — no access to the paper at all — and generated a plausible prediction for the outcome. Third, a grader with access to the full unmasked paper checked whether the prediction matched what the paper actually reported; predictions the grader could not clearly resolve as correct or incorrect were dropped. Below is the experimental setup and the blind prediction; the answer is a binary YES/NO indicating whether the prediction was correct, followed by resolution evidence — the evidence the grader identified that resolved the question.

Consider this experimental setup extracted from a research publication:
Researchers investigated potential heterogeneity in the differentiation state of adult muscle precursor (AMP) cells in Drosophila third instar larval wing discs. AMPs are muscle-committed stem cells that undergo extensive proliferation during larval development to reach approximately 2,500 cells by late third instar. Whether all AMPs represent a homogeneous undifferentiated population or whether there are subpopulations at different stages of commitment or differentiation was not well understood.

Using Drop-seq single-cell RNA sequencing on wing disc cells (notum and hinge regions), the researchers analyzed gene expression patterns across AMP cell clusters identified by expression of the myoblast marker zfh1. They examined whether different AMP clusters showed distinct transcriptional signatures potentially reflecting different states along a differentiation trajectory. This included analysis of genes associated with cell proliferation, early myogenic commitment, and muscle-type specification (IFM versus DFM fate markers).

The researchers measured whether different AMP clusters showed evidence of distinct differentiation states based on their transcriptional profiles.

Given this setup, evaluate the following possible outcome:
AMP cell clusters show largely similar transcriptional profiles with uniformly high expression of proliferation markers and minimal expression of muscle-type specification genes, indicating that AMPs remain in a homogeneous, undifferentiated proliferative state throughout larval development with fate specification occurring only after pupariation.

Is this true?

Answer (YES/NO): NO